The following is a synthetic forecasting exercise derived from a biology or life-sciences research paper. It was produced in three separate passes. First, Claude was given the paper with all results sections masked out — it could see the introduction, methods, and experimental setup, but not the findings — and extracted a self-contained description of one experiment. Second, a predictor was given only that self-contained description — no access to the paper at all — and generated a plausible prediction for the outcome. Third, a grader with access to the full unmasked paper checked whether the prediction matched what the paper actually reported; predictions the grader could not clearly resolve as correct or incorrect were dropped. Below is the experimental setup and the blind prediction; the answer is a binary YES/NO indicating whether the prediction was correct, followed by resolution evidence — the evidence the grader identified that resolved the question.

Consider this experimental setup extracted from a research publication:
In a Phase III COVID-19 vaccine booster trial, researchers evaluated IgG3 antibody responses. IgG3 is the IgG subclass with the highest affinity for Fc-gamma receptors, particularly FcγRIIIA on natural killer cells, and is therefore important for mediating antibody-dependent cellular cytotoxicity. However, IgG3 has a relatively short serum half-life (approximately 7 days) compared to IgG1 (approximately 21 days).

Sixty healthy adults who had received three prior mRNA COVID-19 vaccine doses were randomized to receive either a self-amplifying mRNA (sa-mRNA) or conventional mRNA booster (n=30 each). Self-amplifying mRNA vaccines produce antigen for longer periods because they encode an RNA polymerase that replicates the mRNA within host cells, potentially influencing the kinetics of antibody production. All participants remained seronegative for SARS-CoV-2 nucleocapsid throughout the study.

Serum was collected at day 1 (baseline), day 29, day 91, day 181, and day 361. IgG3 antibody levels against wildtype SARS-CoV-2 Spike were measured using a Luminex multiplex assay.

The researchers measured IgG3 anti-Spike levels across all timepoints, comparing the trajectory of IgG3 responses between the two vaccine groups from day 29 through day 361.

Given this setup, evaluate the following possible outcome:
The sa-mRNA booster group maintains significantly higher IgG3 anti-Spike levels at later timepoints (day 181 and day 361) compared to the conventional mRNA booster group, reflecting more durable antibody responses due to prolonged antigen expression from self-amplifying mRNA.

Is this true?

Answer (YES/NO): NO